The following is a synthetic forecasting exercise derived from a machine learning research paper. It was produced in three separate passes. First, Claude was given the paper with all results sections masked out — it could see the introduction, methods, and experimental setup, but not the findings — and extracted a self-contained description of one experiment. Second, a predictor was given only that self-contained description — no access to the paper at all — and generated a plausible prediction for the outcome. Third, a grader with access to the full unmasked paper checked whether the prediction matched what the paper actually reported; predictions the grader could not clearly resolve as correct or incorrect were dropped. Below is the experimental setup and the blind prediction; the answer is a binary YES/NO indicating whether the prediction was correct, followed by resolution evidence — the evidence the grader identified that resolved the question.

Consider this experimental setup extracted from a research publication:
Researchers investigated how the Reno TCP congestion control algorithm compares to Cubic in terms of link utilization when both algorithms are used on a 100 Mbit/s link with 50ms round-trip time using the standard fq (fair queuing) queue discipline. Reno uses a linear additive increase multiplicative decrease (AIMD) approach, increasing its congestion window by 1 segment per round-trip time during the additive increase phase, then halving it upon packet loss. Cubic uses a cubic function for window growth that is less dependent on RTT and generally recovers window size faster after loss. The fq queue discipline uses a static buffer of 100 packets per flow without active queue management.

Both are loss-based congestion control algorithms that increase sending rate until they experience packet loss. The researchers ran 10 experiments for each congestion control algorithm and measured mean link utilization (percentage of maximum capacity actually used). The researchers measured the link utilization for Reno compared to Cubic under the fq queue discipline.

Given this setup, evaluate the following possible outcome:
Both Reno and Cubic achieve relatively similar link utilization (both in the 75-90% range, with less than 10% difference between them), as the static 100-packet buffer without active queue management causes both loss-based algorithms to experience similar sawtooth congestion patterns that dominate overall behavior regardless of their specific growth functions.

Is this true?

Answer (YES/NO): NO